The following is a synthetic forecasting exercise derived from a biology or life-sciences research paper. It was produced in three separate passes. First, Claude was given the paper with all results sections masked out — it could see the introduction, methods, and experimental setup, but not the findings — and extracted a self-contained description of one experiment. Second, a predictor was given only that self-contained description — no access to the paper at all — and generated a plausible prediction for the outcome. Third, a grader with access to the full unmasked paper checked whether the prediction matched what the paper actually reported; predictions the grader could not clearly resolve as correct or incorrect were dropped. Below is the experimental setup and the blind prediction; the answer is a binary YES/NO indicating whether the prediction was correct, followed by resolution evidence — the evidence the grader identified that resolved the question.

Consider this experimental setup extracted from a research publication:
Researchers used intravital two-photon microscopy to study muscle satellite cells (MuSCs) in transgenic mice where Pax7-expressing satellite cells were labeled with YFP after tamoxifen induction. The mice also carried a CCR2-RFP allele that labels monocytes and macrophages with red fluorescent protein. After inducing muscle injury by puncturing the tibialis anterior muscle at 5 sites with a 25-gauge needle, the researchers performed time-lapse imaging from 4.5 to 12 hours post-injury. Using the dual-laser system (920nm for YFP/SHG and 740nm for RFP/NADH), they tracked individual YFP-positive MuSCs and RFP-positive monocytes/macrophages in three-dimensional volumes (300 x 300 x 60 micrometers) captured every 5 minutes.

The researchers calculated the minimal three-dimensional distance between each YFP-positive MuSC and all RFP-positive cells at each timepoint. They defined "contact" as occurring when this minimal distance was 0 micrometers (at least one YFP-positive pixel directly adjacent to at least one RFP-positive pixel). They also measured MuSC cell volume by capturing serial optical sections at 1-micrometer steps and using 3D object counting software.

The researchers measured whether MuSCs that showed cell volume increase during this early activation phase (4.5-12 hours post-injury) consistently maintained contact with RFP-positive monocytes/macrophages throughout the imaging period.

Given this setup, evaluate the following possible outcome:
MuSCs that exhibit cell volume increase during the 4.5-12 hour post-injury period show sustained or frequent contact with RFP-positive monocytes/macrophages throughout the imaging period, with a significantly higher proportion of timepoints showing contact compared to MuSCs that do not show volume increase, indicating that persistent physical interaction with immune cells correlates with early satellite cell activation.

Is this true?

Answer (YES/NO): NO